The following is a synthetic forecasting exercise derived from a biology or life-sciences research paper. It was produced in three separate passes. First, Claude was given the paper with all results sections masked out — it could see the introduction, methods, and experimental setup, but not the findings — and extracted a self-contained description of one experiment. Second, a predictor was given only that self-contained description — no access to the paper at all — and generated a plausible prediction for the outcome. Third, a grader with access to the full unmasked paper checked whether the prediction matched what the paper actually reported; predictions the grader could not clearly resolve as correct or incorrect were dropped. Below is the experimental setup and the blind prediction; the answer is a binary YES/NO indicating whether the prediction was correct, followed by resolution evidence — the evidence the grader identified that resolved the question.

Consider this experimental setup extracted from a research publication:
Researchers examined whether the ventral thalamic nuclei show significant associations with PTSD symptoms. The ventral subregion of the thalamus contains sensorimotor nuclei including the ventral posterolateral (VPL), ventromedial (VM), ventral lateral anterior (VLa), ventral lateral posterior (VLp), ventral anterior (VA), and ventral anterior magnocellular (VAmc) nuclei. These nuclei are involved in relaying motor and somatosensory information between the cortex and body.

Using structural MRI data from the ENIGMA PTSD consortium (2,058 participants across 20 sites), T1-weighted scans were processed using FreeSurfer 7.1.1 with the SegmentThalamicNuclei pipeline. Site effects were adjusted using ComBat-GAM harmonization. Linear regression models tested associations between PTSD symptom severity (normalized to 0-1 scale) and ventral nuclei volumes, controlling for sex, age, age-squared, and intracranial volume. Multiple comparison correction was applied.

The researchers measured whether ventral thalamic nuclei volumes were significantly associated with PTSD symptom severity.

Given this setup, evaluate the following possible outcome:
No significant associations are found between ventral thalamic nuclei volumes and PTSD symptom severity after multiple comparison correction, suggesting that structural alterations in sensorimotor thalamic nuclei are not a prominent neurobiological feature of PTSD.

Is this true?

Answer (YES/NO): YES